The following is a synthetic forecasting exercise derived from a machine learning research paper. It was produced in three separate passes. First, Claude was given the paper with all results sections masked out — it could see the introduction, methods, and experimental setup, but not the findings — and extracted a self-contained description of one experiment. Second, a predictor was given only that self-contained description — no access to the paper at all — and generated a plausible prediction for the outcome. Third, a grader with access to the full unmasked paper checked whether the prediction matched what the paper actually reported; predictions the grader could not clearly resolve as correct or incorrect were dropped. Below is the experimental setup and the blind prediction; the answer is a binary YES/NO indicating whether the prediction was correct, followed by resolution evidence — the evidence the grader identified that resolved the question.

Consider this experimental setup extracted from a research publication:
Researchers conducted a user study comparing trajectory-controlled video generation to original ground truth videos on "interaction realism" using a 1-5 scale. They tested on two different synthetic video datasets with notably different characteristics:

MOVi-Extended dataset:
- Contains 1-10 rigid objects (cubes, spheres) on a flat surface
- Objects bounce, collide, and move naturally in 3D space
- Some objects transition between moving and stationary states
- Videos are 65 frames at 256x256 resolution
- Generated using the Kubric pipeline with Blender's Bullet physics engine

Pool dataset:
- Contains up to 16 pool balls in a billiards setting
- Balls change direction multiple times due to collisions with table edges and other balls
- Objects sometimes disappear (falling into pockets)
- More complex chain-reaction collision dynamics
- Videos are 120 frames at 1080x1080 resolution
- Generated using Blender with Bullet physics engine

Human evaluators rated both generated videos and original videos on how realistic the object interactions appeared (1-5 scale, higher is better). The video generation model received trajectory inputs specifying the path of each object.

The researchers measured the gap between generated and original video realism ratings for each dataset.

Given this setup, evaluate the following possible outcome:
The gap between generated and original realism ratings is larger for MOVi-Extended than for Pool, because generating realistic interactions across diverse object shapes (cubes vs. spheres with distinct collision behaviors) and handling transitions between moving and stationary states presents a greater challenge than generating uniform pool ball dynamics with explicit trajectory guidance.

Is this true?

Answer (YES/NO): YES